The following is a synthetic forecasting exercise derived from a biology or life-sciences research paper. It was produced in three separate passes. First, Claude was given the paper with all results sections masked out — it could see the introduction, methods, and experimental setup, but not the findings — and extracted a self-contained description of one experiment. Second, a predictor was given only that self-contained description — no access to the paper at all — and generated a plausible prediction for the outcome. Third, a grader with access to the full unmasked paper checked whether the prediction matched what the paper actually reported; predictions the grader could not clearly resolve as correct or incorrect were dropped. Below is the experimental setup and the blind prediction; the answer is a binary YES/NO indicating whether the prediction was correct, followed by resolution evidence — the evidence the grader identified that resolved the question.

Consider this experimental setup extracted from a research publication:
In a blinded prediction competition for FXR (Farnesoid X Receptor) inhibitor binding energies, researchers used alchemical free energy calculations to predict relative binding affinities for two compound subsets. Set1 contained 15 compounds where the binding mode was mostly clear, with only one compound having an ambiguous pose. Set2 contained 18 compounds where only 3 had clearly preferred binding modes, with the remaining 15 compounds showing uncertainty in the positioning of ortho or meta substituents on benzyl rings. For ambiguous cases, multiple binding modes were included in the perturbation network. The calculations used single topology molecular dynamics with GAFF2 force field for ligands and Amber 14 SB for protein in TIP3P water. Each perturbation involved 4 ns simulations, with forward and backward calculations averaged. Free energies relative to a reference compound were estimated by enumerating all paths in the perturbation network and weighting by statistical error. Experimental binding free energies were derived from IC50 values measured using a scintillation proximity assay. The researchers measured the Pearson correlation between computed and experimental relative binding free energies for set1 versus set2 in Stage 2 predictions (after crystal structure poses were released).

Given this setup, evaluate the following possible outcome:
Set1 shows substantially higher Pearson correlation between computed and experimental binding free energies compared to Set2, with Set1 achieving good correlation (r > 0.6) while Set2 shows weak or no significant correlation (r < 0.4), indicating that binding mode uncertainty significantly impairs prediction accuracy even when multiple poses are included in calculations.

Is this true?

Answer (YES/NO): NO